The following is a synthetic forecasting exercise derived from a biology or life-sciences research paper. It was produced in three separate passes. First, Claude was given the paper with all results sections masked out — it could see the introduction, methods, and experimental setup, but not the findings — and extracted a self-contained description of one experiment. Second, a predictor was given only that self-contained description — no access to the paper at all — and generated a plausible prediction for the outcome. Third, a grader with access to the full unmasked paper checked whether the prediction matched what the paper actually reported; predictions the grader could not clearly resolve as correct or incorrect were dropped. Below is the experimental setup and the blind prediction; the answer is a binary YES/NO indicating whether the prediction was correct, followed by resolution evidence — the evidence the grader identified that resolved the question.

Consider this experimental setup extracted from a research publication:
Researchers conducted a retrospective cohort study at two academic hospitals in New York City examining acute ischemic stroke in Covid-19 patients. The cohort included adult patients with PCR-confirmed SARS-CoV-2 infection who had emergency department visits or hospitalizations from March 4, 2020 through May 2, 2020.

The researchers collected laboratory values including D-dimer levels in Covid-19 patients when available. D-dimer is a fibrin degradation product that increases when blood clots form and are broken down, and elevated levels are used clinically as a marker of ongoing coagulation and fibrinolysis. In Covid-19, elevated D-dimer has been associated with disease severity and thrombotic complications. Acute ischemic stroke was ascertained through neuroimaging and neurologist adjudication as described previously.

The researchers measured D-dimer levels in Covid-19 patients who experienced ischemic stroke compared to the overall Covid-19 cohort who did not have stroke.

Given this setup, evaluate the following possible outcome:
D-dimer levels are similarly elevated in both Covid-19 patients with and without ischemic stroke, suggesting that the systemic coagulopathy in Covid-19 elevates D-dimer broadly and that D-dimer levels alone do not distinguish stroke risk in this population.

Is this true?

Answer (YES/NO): NO